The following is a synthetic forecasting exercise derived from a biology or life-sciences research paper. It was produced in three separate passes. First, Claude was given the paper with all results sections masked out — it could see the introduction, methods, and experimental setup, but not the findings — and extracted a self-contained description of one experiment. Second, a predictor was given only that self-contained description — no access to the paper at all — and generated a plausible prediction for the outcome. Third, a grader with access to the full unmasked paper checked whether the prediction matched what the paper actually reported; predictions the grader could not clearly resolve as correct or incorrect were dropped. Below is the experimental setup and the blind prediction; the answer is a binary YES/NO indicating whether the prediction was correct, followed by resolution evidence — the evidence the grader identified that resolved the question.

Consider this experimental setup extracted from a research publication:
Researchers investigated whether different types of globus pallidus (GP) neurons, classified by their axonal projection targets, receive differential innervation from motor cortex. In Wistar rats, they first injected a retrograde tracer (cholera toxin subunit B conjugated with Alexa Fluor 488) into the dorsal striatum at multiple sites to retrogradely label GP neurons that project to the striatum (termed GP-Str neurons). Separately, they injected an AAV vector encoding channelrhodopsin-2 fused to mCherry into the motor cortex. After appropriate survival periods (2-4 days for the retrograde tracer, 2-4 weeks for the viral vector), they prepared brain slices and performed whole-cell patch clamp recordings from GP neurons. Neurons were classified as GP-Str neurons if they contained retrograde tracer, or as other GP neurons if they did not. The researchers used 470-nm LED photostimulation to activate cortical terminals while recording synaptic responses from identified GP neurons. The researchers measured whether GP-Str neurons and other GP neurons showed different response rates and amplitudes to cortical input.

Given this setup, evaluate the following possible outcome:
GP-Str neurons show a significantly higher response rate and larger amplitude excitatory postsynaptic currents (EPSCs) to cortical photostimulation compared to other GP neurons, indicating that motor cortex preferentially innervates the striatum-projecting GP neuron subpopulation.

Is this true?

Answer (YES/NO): YES